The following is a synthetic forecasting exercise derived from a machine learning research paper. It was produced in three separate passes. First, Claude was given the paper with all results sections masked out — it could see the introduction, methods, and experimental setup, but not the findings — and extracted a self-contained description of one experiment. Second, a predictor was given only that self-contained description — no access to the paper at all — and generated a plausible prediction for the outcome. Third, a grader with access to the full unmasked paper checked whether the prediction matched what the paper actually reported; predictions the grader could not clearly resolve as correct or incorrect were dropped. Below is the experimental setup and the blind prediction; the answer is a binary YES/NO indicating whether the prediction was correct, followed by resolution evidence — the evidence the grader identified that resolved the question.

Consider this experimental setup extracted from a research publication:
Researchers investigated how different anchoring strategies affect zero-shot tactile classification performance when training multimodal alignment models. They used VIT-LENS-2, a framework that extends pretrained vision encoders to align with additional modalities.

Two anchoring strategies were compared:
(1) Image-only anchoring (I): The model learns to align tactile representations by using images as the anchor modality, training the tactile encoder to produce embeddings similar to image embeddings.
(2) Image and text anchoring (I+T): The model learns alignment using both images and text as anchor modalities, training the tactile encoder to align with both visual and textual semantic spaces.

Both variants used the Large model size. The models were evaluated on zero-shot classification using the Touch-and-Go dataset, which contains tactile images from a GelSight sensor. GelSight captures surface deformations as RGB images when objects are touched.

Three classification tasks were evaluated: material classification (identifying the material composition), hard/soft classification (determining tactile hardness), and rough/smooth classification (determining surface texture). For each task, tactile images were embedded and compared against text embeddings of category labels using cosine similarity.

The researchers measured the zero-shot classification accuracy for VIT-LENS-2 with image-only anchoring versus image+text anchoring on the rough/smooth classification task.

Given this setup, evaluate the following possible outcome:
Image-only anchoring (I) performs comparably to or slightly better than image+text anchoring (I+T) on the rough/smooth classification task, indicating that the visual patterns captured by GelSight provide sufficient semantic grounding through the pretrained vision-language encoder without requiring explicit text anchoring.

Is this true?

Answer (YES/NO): NO